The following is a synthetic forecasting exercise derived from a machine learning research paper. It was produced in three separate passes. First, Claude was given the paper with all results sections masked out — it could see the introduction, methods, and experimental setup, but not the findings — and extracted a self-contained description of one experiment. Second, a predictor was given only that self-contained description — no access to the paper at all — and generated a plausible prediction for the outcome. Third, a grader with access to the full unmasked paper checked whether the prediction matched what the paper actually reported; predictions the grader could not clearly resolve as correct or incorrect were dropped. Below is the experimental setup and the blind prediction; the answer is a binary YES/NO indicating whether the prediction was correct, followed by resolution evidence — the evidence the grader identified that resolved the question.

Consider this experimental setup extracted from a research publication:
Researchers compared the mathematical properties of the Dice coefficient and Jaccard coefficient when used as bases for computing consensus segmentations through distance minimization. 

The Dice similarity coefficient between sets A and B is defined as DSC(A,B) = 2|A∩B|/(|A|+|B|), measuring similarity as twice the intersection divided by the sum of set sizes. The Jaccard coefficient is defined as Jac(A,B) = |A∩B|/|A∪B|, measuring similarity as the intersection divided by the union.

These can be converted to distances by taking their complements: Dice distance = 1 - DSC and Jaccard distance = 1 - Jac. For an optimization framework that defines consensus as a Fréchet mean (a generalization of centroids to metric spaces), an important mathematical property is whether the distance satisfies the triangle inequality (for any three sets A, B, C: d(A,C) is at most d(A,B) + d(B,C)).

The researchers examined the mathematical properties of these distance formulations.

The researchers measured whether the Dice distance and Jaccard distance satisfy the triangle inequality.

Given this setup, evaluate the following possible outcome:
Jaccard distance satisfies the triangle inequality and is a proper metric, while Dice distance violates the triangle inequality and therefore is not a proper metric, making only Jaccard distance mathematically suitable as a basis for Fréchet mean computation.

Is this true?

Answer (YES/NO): NO